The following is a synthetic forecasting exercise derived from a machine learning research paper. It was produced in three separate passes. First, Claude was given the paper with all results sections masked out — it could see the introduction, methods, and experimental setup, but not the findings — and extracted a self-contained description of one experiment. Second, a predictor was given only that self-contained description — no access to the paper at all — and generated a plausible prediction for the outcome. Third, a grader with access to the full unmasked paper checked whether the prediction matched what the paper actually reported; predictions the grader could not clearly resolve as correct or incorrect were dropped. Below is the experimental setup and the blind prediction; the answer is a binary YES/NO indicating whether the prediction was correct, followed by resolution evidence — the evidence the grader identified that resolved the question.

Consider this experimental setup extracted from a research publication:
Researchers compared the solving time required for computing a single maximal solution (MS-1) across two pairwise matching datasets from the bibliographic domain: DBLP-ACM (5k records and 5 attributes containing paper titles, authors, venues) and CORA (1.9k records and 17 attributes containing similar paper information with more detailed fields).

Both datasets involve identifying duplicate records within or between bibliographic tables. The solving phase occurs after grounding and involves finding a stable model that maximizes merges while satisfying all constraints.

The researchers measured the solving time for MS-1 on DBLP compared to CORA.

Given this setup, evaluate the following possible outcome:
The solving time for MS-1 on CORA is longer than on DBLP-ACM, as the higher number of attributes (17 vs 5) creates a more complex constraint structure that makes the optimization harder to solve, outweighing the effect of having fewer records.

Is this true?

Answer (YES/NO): YES